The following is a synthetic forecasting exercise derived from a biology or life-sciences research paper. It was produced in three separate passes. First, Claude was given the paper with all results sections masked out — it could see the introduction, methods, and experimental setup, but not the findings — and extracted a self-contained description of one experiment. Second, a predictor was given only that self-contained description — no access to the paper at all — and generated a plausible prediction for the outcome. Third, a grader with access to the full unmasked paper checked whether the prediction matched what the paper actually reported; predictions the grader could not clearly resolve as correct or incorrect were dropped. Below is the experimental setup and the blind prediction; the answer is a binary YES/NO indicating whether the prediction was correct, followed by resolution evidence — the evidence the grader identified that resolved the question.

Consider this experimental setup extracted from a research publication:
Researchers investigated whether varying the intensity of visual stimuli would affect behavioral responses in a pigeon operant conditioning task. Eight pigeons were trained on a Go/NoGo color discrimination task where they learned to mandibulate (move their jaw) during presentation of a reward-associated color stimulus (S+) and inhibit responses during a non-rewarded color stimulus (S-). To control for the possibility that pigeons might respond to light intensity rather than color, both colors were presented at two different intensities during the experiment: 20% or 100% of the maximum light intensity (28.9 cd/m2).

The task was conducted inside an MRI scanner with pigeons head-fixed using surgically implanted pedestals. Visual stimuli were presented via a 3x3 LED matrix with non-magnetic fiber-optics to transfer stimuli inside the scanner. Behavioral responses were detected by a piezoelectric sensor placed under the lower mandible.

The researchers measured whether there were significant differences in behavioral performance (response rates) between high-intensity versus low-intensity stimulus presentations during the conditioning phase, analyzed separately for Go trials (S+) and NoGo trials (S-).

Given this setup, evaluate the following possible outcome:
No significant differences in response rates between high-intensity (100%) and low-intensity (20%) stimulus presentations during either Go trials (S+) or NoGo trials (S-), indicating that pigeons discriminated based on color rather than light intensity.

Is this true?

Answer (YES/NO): YES